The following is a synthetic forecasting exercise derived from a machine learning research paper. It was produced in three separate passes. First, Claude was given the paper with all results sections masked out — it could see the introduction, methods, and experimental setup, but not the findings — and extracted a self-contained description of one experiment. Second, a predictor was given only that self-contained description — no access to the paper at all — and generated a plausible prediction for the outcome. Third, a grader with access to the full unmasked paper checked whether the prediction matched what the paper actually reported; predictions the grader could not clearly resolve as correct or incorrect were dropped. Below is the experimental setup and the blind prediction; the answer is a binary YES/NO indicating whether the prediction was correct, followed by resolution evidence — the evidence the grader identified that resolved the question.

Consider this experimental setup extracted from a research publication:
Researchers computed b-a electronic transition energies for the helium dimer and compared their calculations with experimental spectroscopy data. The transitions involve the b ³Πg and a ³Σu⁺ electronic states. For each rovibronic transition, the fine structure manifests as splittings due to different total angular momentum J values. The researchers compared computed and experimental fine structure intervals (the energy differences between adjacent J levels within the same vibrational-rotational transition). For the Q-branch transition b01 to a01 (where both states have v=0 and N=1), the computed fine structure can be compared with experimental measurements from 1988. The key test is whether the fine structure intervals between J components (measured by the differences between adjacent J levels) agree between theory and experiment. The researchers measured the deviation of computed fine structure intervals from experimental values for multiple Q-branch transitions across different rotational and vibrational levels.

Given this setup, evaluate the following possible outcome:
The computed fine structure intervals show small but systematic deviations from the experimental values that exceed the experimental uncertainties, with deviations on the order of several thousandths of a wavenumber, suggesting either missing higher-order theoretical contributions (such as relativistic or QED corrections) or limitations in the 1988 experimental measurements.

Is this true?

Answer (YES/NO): NO